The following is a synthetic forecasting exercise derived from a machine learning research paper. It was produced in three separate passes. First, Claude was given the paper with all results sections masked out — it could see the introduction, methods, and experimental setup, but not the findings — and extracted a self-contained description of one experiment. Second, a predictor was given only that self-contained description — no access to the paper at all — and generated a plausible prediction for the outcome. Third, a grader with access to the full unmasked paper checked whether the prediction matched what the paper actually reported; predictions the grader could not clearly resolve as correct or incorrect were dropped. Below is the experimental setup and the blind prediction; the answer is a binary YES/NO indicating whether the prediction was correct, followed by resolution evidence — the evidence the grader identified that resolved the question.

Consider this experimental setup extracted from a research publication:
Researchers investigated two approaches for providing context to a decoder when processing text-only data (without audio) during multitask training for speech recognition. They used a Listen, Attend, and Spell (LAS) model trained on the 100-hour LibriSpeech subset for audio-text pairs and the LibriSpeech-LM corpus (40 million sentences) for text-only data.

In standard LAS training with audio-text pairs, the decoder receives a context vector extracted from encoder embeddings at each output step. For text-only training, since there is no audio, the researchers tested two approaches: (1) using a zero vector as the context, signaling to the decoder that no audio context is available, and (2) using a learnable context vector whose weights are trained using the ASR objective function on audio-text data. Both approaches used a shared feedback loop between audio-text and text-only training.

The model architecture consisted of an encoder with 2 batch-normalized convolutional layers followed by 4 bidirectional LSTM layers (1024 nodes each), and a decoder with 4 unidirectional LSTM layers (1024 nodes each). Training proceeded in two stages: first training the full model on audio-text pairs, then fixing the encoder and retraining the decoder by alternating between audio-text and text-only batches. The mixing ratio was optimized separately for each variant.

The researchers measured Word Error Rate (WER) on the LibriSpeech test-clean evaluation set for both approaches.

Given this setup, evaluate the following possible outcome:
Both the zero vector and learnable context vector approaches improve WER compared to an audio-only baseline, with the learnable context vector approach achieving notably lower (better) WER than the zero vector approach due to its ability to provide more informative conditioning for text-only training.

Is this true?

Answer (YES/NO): NO